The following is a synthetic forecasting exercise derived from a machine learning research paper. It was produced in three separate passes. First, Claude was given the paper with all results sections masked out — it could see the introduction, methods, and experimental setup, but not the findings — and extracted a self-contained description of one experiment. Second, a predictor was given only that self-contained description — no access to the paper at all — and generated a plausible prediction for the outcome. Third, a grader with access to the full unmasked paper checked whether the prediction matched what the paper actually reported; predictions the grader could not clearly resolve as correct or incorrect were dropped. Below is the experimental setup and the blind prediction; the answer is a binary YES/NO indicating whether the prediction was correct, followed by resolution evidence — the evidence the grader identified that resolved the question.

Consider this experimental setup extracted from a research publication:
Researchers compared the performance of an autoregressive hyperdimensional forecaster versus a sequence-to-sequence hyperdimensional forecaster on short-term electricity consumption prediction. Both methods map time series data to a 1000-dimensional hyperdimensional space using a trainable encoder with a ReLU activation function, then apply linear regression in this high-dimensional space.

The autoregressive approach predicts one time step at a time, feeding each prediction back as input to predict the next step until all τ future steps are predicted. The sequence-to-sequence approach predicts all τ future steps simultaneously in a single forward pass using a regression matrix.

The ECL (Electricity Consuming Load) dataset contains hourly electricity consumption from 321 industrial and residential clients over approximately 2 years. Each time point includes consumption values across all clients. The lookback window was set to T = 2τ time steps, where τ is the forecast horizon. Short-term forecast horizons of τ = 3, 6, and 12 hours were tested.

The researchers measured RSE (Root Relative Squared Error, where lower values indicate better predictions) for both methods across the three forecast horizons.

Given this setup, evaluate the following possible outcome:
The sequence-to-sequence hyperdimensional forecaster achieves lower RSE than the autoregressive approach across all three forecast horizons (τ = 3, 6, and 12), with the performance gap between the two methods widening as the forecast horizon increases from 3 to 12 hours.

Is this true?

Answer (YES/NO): NO